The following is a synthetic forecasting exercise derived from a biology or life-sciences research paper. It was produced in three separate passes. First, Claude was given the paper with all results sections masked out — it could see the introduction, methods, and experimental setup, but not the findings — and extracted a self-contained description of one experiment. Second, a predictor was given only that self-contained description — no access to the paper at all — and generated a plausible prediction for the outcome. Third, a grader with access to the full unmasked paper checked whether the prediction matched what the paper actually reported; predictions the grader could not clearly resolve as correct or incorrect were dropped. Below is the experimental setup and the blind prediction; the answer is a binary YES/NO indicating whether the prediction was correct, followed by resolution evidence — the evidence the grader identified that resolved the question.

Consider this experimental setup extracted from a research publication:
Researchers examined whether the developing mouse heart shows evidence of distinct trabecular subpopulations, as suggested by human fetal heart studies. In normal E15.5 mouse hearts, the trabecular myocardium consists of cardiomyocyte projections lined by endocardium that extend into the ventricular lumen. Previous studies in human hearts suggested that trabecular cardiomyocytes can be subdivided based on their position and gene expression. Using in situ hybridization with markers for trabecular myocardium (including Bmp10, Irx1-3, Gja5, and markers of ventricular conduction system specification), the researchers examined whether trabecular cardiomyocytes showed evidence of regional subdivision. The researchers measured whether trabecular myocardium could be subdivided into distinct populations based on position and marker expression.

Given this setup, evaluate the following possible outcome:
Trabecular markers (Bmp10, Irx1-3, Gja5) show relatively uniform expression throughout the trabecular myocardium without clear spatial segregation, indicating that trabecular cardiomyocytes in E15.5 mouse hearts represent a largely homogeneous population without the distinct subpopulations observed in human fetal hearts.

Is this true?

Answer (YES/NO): NO